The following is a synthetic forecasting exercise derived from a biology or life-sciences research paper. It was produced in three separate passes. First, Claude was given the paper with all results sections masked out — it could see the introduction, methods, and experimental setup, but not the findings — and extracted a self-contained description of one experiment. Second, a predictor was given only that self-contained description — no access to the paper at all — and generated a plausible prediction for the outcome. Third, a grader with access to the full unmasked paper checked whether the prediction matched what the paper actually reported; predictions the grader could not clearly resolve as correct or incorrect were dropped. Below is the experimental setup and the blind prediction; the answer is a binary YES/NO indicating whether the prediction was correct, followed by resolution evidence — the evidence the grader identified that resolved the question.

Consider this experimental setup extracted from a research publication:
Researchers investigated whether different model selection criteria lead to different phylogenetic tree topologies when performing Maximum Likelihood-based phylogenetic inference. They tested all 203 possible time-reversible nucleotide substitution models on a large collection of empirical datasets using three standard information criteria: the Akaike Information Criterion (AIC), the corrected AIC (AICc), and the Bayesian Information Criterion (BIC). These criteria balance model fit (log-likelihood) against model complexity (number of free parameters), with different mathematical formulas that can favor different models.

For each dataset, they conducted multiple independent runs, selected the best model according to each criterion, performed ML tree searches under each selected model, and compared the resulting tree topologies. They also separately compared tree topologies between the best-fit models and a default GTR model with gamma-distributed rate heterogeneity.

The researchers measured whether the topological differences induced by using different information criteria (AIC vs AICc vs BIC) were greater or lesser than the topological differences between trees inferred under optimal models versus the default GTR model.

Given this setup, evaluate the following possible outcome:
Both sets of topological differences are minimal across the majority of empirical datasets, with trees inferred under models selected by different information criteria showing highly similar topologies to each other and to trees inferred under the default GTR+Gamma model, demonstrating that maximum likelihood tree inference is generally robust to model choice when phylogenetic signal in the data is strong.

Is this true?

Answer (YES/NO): NO